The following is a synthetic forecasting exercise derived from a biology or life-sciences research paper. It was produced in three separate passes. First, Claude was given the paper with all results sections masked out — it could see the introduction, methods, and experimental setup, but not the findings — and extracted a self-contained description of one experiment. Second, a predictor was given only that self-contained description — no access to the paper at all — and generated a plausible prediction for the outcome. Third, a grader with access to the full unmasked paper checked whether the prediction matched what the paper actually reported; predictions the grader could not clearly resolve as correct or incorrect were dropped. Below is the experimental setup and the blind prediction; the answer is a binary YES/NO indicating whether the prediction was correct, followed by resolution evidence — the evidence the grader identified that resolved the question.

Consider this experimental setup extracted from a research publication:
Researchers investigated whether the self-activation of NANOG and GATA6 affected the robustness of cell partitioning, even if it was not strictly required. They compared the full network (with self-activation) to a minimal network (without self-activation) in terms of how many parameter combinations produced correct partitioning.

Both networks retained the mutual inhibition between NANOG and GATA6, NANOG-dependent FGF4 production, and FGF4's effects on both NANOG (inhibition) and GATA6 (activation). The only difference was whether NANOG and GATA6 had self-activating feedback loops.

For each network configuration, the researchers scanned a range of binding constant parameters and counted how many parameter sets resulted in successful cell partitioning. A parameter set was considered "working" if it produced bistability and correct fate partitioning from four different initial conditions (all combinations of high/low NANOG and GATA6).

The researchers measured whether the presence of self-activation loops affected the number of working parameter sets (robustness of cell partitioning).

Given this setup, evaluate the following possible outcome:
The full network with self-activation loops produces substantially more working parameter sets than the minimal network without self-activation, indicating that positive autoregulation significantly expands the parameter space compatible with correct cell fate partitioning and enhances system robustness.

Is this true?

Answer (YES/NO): YES